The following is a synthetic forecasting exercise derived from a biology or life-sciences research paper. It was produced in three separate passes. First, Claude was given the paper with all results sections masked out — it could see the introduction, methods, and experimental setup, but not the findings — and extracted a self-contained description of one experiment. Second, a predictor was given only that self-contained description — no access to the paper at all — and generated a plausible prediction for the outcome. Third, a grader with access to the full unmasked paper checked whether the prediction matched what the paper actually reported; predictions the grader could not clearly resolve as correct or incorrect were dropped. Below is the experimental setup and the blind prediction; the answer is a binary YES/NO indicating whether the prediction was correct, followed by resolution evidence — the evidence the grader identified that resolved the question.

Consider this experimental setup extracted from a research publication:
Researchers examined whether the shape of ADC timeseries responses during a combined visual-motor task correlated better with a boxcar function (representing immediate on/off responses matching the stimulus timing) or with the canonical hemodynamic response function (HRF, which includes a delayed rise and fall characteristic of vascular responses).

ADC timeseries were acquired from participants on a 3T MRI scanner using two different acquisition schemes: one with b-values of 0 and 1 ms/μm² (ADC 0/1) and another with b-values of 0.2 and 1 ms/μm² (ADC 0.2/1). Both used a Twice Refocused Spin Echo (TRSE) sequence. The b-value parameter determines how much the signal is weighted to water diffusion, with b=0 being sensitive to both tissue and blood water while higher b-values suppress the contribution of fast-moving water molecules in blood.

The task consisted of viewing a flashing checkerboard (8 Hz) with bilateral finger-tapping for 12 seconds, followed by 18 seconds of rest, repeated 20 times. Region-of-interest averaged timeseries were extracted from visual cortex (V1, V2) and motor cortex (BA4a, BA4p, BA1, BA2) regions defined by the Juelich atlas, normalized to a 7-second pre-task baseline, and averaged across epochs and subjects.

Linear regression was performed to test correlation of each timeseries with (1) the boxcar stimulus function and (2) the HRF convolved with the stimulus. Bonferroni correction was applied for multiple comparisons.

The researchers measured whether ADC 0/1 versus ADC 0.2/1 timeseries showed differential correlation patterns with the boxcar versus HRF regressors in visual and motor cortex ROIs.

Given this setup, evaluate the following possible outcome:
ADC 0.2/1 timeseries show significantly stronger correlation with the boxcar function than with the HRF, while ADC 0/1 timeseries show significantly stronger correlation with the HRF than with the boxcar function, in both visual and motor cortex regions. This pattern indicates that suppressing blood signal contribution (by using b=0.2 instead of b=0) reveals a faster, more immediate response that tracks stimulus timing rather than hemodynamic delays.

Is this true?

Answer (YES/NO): NO